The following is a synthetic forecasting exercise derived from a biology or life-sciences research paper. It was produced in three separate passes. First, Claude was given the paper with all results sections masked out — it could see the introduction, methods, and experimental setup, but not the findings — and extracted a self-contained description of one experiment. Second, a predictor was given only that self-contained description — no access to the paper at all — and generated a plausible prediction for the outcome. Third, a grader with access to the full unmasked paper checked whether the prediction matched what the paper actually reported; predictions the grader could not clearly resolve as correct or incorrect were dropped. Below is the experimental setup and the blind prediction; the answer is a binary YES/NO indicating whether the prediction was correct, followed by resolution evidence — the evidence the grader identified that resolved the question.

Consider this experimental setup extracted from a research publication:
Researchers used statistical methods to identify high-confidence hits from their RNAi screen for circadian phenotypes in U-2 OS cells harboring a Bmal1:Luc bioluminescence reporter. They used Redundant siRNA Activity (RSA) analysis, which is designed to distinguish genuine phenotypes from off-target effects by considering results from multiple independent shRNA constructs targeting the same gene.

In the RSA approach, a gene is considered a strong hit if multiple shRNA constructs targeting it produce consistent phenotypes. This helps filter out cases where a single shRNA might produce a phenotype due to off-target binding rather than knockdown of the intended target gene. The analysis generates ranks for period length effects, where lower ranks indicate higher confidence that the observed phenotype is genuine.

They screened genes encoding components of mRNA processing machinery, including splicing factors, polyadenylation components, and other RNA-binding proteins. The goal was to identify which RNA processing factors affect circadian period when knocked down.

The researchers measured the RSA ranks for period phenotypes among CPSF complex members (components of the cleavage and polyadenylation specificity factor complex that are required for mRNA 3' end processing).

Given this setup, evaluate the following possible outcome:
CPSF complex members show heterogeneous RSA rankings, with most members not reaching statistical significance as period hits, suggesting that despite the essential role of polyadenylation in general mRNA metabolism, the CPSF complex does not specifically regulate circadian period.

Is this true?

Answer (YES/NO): NO